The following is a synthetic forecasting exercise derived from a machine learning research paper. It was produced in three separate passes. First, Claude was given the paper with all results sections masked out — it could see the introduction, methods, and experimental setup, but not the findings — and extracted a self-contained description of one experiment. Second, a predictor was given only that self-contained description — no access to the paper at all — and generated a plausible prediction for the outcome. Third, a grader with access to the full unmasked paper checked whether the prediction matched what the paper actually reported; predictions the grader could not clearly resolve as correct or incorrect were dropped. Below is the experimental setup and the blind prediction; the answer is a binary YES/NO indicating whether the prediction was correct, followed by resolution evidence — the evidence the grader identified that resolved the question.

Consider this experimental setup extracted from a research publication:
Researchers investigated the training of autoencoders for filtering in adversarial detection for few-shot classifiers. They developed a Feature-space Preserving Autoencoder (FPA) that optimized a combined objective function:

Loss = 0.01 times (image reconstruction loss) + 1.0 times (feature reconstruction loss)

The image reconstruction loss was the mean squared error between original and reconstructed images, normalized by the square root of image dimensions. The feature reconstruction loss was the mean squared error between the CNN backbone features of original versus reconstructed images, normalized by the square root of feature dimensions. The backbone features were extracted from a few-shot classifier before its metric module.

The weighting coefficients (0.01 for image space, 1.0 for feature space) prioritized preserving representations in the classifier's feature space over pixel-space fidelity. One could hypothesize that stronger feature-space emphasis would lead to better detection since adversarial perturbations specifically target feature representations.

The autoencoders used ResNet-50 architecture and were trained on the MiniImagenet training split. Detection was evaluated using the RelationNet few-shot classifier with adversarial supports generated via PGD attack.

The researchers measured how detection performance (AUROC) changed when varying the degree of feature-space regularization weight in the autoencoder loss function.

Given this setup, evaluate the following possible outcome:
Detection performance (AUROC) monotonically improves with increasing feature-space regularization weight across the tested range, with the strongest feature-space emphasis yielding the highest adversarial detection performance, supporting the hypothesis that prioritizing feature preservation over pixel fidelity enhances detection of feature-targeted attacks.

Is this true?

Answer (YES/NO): NO